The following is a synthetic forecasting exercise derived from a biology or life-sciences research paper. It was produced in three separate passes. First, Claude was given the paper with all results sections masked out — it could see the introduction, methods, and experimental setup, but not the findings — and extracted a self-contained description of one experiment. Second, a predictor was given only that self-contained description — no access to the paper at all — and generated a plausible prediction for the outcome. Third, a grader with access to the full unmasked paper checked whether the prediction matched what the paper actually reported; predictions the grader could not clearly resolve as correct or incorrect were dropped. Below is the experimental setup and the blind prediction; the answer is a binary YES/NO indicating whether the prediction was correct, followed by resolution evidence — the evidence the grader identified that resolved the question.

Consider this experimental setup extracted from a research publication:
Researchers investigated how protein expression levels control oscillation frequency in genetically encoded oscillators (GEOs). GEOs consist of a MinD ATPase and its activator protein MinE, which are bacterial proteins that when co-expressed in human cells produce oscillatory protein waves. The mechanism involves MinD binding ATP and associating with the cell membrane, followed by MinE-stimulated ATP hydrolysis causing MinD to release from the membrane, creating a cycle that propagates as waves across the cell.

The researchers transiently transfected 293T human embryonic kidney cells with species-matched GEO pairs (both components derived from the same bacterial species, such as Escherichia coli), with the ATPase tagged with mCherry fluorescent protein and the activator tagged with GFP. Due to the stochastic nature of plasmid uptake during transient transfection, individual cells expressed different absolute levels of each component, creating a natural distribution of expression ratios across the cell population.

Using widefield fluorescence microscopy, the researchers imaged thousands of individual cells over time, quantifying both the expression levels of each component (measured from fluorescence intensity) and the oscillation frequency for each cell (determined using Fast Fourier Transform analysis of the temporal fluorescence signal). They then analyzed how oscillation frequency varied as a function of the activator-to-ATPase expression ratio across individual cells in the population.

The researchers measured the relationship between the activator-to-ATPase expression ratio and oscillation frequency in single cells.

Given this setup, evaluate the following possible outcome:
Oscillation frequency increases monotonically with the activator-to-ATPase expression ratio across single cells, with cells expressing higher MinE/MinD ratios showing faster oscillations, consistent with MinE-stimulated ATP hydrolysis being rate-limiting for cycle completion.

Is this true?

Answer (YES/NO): YES